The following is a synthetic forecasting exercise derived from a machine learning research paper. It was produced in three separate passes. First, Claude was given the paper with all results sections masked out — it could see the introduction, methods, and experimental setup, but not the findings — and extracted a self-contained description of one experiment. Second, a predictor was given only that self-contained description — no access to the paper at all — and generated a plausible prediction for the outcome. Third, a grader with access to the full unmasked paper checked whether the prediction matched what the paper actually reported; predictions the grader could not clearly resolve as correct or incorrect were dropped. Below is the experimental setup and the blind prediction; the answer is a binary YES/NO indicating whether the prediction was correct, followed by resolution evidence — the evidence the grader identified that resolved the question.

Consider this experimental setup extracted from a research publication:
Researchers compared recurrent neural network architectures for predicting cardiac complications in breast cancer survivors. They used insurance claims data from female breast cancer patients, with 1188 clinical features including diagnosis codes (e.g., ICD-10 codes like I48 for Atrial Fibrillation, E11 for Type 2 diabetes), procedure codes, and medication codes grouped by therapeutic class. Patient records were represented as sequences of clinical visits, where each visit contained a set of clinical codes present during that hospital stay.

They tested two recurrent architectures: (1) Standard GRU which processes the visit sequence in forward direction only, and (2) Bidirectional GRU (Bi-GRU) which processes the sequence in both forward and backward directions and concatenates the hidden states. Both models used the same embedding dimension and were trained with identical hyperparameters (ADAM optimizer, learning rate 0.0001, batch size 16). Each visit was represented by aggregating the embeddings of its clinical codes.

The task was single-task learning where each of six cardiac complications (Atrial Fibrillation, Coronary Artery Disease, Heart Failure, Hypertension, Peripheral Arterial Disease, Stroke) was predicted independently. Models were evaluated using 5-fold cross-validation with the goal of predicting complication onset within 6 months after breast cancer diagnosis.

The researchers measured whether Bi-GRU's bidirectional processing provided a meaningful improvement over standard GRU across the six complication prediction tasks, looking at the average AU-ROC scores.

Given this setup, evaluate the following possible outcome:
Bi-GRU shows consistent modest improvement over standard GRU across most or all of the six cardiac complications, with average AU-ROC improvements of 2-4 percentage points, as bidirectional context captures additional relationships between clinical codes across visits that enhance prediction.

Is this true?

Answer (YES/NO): NO